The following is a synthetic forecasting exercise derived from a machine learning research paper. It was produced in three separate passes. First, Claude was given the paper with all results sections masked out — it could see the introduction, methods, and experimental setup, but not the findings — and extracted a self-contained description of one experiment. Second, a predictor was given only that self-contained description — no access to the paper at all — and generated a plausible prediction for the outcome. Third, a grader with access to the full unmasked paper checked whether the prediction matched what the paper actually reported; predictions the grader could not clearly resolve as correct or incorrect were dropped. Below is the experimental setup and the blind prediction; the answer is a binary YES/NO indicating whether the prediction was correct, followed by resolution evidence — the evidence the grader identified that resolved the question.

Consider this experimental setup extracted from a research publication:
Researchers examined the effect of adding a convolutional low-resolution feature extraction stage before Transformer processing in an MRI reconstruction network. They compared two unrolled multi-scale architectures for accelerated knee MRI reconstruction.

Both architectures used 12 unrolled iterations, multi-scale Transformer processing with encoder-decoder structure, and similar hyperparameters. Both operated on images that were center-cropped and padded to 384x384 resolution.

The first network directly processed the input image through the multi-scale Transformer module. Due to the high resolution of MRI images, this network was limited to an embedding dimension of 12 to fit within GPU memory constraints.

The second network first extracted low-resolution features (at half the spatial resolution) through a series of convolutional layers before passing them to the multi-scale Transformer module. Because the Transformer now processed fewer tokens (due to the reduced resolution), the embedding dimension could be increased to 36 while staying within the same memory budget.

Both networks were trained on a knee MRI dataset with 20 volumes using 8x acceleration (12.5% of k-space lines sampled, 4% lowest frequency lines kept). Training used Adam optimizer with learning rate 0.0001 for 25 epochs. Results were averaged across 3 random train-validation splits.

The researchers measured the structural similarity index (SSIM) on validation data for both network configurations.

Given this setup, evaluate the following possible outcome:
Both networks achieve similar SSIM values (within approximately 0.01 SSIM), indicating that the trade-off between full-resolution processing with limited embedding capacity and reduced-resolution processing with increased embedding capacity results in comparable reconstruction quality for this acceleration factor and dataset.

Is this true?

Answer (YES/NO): NO